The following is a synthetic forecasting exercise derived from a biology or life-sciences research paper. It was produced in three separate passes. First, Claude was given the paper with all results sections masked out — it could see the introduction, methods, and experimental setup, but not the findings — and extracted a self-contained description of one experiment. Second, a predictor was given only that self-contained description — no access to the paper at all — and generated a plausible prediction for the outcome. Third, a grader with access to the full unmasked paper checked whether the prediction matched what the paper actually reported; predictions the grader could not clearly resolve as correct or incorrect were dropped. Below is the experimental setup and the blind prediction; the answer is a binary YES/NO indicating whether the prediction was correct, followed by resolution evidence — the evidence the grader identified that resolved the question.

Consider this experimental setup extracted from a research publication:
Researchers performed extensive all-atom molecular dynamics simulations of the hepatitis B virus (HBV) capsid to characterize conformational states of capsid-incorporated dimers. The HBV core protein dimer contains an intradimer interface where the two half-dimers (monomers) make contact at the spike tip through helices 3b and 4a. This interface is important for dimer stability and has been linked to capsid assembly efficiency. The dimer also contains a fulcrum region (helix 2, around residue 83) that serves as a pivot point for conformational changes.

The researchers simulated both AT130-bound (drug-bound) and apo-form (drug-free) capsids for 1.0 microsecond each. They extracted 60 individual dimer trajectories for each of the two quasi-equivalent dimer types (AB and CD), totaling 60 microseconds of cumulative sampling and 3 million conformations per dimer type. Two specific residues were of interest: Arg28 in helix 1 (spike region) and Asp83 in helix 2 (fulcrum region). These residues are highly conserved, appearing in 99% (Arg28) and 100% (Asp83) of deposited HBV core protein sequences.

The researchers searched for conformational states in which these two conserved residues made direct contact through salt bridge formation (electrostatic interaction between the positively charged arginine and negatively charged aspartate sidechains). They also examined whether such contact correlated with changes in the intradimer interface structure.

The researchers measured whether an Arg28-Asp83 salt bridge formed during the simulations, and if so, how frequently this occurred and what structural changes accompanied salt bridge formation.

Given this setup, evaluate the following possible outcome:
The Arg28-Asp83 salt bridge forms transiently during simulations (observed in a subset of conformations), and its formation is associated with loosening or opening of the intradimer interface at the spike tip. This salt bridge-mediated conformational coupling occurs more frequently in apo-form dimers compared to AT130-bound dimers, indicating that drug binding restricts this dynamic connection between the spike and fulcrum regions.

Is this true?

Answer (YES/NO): NO